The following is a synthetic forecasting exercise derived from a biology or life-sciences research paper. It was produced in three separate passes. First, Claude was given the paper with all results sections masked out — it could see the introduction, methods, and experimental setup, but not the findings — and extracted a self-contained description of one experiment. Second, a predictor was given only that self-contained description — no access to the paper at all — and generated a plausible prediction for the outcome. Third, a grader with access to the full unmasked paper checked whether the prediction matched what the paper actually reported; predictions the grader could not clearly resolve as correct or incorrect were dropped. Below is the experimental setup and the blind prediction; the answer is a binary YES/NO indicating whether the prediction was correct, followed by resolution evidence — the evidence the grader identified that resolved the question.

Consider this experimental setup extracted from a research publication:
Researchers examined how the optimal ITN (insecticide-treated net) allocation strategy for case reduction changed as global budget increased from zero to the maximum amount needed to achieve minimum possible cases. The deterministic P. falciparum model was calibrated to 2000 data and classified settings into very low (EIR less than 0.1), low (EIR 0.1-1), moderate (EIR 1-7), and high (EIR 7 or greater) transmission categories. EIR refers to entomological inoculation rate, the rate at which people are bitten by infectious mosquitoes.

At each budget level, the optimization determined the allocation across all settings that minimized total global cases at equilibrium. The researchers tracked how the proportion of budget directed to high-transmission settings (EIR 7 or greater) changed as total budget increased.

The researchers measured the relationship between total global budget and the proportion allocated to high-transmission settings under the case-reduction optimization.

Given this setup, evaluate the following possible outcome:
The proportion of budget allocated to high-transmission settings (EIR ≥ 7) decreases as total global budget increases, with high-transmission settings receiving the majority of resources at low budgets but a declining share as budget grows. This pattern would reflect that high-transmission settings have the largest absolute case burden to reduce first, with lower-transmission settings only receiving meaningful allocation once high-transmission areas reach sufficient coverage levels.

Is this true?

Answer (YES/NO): YES